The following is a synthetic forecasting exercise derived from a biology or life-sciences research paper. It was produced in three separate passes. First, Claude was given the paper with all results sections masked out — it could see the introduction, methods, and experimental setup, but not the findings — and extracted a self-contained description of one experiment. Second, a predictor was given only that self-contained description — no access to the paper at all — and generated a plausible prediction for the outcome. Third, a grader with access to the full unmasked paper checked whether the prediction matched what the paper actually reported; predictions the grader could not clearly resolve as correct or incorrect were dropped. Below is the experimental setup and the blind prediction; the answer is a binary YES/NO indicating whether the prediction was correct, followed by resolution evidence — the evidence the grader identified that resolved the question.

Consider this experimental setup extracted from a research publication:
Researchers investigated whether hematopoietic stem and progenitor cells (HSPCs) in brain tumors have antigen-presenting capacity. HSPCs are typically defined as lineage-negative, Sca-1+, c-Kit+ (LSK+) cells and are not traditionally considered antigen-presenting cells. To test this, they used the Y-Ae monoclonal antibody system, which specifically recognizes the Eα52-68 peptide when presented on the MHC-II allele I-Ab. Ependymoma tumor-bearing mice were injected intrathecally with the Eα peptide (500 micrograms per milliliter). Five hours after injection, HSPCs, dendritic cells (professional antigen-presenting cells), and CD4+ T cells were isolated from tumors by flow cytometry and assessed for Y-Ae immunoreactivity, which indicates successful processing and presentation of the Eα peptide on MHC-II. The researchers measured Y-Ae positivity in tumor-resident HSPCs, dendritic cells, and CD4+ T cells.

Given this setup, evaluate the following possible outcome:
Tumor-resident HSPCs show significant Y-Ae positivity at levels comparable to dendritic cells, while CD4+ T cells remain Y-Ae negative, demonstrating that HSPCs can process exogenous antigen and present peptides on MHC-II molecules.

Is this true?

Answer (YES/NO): YES